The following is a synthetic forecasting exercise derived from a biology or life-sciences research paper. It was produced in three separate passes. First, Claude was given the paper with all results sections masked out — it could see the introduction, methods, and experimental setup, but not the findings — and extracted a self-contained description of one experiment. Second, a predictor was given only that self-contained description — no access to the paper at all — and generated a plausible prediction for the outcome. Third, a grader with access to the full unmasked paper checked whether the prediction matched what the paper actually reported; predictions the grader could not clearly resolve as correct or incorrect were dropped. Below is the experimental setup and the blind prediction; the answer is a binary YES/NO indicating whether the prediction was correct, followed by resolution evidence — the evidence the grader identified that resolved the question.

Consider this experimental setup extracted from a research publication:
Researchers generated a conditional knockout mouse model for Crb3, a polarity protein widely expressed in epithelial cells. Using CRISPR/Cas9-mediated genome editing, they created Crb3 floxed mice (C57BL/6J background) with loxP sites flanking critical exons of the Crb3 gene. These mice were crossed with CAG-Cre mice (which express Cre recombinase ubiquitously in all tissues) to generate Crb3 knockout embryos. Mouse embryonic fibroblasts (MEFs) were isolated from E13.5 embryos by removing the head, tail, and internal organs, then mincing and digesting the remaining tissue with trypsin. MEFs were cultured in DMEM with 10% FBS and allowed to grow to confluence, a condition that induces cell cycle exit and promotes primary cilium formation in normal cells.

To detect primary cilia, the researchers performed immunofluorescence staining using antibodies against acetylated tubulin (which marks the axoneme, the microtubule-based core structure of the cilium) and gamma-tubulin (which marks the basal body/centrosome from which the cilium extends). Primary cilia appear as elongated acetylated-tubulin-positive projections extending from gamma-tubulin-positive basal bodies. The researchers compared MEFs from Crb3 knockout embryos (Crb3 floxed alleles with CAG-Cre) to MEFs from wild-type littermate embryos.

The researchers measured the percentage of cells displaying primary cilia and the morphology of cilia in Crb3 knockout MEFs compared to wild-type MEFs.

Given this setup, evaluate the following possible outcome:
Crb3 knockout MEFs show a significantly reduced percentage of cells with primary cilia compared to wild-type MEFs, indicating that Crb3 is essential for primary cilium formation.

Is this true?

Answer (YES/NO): YES